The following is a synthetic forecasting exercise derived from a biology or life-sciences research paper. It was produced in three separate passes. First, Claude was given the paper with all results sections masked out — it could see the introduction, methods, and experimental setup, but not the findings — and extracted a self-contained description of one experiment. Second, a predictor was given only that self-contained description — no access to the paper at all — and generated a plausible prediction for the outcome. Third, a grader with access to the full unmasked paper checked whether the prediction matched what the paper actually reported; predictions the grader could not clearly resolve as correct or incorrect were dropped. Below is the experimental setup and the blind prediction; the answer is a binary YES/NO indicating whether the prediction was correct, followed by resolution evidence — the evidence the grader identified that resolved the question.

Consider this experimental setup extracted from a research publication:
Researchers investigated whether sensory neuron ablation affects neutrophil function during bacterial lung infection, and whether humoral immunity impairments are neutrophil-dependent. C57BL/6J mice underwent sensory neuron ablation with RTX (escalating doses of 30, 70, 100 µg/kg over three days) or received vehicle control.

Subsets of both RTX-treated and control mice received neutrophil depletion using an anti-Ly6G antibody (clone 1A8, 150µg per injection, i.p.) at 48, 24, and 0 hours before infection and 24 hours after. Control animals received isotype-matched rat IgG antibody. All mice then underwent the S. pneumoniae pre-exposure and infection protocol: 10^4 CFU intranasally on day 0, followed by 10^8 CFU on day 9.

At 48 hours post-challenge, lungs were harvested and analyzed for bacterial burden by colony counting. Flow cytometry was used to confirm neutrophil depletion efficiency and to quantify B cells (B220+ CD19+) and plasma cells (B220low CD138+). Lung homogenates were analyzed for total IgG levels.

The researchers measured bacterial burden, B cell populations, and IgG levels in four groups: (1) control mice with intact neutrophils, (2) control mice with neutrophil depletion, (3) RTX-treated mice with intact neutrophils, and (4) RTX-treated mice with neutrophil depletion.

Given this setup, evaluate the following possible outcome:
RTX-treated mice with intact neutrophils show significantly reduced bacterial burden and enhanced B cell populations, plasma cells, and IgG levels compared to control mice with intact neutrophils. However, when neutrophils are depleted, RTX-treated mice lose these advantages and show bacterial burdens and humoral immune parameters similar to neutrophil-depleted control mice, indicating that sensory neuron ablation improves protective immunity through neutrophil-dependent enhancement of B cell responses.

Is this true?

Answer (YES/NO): NO